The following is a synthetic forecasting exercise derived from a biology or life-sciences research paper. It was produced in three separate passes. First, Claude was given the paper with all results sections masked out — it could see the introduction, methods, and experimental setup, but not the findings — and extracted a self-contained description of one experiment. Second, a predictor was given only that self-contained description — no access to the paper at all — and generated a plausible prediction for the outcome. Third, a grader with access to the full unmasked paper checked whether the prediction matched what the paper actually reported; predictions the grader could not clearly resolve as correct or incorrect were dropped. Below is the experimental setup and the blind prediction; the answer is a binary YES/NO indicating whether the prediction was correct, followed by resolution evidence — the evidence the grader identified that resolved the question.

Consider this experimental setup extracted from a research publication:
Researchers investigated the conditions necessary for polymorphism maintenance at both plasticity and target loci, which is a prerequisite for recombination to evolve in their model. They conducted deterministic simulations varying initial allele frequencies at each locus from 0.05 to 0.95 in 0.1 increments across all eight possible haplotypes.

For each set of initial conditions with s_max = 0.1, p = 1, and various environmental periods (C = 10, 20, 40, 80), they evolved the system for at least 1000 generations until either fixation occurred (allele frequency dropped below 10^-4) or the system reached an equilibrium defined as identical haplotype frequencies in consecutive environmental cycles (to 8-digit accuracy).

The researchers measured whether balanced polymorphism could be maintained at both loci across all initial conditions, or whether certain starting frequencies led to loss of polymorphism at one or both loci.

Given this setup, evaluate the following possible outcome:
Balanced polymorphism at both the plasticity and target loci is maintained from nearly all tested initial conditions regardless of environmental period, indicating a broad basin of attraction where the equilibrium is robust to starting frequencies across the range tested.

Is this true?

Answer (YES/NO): NO